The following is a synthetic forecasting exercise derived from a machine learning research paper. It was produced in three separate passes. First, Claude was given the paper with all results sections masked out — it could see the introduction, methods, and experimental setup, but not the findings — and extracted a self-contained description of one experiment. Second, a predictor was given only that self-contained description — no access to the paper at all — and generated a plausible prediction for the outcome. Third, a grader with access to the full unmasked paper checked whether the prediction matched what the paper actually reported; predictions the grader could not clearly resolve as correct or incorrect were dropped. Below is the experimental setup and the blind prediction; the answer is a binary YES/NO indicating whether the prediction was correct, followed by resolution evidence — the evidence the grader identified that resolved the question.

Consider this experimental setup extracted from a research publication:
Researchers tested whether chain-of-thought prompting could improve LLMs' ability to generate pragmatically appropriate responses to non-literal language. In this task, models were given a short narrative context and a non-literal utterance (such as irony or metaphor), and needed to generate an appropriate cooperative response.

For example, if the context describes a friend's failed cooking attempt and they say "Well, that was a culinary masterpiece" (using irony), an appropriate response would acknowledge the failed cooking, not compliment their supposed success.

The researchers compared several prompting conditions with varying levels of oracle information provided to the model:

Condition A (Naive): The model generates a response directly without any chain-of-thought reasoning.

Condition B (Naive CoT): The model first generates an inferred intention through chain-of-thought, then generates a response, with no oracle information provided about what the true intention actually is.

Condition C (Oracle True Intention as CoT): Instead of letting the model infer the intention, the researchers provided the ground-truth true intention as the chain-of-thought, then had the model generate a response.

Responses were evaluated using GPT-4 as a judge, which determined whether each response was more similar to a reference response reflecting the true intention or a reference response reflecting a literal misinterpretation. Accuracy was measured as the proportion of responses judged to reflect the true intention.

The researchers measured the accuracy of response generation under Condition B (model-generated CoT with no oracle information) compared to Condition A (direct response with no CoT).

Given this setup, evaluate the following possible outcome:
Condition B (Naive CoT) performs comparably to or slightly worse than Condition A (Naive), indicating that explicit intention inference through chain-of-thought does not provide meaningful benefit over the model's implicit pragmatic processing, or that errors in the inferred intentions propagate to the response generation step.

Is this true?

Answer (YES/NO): NO